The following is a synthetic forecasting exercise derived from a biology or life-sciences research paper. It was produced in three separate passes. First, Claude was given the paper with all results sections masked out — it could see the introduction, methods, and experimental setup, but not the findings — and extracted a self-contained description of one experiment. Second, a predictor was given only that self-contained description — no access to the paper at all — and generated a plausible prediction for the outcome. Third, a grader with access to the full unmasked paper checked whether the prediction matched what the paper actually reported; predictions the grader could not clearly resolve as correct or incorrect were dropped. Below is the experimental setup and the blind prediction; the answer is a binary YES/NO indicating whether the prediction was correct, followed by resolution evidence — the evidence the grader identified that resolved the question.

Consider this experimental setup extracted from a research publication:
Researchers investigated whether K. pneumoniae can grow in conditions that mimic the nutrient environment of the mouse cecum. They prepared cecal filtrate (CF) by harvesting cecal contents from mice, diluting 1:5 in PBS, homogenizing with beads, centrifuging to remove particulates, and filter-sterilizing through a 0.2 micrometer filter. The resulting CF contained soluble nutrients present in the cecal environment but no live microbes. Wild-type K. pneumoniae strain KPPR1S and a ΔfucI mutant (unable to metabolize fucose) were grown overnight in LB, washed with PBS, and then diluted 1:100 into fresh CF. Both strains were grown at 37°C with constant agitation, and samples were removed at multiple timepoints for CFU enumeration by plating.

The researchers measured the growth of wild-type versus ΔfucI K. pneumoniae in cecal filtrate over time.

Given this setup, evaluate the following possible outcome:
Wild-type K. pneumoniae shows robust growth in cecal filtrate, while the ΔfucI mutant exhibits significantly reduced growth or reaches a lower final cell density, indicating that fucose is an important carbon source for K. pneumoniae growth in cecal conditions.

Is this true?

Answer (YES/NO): YES